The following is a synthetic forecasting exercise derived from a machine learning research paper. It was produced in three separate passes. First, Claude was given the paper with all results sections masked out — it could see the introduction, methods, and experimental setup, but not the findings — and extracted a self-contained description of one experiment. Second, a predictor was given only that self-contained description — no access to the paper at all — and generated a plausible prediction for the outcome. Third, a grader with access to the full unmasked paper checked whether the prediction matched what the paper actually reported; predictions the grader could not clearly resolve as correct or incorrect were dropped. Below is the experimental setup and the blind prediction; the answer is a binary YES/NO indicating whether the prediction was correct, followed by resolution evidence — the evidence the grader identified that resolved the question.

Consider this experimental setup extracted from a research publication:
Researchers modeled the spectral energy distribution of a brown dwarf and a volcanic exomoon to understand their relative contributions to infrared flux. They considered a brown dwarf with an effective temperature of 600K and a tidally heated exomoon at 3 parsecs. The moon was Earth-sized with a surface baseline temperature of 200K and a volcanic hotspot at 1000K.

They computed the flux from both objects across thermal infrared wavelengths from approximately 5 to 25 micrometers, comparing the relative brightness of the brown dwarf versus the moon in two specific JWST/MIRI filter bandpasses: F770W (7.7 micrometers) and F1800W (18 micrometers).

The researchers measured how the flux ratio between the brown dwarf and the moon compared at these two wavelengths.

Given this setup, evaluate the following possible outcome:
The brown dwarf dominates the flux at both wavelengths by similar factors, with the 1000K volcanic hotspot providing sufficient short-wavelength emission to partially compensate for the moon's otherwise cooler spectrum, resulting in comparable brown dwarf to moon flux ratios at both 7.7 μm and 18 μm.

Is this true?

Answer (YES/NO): NO